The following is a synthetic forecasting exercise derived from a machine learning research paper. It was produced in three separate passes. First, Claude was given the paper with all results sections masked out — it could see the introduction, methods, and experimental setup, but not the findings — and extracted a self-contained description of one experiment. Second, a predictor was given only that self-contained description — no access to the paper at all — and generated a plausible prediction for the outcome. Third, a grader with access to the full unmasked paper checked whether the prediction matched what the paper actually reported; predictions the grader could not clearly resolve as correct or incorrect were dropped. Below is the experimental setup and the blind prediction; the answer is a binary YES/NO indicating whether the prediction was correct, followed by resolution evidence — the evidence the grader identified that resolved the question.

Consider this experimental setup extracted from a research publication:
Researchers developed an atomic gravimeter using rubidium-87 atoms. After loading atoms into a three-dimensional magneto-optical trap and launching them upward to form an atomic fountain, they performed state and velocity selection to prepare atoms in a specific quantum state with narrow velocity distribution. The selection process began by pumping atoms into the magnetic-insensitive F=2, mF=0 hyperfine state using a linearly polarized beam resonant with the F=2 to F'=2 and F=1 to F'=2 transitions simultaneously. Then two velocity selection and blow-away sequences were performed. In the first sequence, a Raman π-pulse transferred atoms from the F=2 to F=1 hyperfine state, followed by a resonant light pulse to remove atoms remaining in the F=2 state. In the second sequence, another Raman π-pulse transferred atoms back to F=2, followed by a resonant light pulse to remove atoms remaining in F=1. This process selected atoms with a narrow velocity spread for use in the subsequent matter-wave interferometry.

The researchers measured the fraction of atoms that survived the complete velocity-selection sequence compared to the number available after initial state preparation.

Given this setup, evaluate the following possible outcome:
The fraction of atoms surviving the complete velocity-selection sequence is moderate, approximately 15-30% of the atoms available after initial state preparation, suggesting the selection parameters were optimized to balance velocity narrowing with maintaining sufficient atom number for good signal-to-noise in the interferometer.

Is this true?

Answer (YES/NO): YES